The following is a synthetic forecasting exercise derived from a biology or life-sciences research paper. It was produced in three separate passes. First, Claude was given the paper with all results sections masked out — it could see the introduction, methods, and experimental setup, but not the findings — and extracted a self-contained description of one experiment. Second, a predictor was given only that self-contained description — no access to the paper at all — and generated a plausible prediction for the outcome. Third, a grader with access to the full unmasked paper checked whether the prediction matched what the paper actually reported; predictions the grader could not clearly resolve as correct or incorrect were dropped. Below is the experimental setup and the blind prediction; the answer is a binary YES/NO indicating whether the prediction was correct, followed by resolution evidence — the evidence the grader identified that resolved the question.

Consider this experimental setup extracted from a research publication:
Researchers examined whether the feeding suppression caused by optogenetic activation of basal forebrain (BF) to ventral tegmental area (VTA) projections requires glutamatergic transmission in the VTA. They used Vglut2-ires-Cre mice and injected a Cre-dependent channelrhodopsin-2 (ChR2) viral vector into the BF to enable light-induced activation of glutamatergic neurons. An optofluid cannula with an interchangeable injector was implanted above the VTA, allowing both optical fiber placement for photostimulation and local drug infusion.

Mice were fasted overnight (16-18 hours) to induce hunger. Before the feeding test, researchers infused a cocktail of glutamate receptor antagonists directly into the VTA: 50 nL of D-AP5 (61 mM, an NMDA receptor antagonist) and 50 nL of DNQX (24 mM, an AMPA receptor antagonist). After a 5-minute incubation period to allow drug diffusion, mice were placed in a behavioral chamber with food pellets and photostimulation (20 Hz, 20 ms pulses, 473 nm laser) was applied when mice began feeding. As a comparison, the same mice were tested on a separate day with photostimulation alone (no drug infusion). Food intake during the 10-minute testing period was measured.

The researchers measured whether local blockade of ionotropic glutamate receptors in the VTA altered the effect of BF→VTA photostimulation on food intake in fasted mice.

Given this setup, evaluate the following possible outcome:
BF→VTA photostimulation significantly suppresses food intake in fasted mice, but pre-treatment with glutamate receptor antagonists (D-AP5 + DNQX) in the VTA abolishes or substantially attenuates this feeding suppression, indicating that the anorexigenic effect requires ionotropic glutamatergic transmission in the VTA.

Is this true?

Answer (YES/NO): NO